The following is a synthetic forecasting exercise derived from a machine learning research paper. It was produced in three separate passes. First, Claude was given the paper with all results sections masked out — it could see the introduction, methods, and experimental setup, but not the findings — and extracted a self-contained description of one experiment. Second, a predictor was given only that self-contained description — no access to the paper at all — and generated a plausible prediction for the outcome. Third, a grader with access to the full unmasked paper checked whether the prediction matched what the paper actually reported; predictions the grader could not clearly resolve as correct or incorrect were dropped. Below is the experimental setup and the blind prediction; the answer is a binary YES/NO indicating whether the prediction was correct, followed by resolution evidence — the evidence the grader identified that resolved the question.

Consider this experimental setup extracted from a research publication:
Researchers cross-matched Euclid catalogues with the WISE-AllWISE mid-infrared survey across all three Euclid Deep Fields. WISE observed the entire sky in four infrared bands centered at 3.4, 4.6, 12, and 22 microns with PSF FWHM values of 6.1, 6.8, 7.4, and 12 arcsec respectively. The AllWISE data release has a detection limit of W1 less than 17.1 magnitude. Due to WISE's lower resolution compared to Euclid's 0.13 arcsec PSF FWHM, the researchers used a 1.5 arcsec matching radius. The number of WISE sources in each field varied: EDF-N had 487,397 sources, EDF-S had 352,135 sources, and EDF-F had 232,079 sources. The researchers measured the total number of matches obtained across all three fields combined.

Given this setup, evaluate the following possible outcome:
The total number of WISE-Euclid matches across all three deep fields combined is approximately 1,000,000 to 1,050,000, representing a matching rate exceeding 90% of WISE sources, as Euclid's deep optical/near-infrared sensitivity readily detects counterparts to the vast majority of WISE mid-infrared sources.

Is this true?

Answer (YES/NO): NO